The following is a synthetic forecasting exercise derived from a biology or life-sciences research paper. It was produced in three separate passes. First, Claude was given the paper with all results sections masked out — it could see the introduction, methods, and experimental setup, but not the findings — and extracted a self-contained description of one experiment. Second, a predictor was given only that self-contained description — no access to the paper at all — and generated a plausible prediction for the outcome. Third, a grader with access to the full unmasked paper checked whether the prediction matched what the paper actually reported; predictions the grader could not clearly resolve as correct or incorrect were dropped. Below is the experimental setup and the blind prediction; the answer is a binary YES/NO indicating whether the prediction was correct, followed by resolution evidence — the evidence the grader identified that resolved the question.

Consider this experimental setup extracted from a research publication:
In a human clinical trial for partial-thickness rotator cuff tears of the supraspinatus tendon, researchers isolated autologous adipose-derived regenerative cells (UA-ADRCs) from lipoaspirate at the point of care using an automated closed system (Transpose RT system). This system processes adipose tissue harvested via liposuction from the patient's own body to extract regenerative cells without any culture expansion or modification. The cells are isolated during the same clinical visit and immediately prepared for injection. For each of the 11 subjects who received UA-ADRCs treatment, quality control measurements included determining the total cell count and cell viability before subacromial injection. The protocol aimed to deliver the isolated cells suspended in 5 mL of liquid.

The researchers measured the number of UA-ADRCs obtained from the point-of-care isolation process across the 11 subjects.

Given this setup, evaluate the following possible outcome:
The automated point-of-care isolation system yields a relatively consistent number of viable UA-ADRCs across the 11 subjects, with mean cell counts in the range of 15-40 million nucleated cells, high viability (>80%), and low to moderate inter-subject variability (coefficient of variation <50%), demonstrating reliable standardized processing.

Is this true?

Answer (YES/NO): NO